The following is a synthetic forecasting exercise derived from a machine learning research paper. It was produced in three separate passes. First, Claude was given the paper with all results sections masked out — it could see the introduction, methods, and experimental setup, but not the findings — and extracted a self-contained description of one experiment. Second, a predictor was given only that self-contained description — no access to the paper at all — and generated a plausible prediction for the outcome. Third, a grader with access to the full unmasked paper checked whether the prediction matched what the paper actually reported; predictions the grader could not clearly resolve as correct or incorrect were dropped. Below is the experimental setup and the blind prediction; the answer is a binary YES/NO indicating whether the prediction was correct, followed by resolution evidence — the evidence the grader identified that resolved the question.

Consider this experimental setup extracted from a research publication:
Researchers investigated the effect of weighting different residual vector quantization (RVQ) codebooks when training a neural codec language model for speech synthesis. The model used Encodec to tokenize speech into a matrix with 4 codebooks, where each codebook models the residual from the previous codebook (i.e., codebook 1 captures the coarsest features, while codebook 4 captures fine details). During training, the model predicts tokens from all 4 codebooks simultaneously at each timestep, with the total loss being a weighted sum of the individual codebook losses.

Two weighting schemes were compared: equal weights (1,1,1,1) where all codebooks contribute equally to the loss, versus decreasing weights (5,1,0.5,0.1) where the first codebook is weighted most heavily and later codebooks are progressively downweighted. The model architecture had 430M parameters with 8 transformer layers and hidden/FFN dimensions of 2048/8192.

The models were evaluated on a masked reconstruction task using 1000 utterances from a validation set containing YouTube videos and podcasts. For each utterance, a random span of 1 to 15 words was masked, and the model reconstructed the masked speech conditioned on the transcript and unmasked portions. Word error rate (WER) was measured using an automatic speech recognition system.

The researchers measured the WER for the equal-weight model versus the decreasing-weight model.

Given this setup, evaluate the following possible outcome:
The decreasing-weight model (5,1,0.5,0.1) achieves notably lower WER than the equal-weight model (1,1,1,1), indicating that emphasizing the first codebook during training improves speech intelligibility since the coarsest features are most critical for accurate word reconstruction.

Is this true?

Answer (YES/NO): YES